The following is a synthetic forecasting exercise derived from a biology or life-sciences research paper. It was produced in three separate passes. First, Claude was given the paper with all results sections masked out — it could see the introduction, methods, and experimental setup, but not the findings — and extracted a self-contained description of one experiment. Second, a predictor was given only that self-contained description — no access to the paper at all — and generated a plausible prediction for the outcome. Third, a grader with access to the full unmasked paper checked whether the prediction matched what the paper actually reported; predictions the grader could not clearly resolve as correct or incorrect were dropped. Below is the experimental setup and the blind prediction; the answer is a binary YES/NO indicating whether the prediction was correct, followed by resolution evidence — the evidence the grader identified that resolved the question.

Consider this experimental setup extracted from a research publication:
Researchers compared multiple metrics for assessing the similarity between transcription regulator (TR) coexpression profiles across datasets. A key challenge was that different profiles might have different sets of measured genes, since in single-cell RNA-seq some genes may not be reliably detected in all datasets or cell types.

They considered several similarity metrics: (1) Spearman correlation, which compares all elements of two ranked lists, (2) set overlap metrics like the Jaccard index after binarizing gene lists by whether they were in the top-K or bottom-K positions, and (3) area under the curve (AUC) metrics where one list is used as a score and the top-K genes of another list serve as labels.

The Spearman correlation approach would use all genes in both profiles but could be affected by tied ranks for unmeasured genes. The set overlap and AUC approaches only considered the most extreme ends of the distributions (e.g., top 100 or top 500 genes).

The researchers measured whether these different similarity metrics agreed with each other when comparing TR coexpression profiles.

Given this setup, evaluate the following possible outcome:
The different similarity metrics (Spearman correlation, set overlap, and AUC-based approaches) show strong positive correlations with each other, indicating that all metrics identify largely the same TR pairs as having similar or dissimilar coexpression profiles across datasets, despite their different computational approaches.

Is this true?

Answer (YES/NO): NO